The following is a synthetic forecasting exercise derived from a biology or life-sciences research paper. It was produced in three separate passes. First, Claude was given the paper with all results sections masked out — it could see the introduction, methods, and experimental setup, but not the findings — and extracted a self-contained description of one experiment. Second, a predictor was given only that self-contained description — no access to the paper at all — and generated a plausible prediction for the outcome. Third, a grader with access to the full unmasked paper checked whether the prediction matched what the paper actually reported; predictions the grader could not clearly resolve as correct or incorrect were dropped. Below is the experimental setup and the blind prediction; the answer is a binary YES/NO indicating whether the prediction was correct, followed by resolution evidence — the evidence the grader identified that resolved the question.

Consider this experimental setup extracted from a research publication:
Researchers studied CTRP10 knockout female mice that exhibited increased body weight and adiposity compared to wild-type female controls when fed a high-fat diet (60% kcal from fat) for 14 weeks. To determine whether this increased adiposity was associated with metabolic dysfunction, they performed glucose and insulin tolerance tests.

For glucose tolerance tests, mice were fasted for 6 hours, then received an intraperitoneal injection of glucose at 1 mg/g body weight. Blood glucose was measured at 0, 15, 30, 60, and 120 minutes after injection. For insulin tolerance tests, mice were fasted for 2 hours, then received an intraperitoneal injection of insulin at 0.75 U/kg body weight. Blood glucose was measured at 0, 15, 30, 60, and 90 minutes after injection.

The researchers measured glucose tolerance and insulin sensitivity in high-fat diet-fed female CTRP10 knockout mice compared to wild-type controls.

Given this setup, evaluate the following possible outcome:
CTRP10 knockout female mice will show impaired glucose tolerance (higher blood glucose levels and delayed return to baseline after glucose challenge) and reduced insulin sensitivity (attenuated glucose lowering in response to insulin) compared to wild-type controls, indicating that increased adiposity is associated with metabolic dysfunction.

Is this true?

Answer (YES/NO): NO